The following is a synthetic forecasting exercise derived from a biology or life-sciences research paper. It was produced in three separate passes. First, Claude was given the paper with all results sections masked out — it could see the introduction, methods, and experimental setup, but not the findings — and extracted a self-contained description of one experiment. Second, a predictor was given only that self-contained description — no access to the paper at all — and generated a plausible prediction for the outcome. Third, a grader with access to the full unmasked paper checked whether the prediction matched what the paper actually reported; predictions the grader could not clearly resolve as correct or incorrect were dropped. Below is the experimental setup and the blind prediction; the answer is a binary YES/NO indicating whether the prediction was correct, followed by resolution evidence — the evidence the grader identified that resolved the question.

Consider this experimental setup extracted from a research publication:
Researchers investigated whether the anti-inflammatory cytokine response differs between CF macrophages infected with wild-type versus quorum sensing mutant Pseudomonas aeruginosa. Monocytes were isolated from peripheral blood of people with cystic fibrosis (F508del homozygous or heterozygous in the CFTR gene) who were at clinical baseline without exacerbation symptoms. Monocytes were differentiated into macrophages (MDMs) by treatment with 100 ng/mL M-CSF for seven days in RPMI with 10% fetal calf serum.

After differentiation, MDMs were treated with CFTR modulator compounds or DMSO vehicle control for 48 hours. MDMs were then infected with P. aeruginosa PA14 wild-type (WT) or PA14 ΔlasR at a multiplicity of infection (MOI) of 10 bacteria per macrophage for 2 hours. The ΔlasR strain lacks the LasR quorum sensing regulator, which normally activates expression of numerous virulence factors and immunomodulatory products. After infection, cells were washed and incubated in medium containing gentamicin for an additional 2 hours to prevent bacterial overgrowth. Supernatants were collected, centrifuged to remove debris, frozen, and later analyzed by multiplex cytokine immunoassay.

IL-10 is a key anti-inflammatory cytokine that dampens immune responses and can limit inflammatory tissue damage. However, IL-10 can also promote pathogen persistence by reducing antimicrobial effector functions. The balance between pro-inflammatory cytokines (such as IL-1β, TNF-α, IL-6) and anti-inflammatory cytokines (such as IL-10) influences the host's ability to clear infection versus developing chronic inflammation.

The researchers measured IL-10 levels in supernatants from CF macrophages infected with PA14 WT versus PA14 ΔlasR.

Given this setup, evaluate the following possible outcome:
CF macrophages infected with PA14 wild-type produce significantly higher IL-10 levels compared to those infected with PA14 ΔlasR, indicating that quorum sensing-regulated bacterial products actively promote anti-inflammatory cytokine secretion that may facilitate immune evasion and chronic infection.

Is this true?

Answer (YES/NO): NO